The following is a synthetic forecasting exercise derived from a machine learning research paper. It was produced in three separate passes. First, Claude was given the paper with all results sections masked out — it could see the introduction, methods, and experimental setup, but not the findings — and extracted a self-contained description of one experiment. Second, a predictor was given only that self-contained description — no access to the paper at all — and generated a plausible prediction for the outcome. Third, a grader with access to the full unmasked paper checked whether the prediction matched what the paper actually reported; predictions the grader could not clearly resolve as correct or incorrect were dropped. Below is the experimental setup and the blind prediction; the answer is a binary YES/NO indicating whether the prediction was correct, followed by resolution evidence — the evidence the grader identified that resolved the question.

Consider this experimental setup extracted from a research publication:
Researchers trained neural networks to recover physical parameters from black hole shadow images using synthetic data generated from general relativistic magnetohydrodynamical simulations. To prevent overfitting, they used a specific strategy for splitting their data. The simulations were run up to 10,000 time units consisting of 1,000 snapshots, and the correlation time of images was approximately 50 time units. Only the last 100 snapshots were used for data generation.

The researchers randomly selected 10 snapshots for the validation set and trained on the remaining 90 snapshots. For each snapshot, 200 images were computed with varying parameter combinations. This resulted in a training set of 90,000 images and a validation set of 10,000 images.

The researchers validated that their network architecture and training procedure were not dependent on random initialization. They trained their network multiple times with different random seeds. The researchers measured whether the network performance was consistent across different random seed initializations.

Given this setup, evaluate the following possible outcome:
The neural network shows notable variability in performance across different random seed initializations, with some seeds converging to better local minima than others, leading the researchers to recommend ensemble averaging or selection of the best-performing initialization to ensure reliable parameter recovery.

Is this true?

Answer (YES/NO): NO